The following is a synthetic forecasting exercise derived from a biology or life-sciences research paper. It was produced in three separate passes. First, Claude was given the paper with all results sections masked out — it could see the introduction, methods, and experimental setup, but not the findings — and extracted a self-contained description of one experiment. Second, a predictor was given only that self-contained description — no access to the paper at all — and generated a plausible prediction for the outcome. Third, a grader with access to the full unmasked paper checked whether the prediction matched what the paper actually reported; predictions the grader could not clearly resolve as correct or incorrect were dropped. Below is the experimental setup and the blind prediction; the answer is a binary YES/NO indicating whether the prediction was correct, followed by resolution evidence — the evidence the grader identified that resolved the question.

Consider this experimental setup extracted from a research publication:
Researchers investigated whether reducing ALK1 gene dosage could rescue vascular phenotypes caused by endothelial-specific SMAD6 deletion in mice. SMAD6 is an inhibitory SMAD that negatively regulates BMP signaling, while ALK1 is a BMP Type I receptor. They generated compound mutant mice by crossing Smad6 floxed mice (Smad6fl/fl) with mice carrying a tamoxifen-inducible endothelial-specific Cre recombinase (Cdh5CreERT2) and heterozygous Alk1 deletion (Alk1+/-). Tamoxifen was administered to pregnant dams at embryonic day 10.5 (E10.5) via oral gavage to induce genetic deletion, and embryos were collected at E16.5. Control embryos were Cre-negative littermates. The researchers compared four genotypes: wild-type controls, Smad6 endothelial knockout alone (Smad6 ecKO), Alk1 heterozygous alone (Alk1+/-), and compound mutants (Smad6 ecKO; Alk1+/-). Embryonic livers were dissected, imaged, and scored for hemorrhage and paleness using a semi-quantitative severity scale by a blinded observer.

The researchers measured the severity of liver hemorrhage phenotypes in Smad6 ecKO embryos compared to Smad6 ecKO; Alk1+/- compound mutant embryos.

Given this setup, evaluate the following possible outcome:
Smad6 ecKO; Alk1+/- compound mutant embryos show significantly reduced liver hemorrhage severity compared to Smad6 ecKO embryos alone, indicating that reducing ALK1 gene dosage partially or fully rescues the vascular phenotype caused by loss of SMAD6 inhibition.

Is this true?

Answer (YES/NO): YES